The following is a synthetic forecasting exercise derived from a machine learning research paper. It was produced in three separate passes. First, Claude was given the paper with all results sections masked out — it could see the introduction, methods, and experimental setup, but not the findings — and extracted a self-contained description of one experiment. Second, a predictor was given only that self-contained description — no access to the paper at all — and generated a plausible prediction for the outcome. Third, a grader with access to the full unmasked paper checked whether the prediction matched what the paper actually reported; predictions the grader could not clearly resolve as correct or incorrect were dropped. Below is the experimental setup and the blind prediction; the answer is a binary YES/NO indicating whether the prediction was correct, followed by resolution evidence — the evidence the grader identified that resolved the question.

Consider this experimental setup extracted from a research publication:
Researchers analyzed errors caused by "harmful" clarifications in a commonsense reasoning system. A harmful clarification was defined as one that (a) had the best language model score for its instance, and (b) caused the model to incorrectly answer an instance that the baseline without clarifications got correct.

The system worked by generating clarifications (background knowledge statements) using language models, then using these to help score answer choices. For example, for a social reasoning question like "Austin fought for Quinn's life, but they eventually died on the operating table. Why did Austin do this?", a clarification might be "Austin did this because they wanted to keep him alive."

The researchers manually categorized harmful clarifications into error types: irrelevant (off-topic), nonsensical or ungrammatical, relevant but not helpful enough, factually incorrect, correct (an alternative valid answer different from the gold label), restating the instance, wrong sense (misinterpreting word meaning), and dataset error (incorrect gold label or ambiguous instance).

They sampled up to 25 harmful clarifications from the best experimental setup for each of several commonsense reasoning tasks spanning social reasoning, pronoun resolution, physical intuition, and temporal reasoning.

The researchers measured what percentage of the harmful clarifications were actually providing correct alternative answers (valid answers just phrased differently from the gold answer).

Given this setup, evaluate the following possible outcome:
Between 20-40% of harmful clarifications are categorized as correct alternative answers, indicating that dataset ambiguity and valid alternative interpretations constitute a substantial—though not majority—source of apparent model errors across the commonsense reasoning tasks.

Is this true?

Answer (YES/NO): NO